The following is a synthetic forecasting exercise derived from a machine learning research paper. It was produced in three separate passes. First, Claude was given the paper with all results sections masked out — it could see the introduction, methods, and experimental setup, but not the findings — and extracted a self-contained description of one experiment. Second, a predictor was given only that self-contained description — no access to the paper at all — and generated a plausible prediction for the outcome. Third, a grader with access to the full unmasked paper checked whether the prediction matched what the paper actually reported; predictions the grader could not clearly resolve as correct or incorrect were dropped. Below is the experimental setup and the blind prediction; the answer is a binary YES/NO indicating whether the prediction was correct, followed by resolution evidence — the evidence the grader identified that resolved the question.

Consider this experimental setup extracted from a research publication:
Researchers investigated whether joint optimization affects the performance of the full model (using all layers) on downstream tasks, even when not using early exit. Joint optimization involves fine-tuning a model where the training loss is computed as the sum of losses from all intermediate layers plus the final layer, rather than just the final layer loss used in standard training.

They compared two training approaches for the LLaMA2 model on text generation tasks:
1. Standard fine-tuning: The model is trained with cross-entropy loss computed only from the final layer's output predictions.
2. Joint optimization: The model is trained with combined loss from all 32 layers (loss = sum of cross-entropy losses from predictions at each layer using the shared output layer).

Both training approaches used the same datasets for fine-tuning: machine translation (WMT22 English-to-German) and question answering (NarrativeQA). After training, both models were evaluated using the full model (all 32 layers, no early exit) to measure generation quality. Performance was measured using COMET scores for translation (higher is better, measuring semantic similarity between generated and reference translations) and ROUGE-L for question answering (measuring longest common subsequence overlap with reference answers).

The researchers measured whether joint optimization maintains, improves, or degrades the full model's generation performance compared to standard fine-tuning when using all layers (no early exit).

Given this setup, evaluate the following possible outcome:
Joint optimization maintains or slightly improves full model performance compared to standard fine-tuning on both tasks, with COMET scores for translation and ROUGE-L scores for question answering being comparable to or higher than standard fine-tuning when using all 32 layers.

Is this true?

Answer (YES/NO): NO